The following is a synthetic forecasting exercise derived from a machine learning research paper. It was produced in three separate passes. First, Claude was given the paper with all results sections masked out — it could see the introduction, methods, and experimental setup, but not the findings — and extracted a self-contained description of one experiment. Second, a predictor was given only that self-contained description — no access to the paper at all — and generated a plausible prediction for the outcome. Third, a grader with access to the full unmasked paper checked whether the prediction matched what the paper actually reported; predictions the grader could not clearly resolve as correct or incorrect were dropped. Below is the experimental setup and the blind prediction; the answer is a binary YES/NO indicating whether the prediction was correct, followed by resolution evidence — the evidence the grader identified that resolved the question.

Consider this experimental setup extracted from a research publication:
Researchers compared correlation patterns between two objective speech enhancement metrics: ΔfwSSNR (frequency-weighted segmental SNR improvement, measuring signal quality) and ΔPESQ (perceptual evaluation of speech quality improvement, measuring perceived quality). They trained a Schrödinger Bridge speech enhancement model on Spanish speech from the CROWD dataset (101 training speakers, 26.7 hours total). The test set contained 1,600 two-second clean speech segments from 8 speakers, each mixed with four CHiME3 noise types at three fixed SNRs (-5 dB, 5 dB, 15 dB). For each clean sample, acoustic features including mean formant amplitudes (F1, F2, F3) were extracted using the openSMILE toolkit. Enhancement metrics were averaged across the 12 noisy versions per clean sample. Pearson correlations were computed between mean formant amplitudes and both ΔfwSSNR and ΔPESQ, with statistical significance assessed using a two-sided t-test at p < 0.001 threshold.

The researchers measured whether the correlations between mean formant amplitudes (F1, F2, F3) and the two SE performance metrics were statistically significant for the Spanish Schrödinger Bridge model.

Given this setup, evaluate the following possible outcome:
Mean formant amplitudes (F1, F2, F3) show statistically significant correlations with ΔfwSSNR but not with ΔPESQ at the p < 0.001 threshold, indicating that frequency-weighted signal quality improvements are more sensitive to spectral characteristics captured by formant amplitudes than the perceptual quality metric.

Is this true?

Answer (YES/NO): YES